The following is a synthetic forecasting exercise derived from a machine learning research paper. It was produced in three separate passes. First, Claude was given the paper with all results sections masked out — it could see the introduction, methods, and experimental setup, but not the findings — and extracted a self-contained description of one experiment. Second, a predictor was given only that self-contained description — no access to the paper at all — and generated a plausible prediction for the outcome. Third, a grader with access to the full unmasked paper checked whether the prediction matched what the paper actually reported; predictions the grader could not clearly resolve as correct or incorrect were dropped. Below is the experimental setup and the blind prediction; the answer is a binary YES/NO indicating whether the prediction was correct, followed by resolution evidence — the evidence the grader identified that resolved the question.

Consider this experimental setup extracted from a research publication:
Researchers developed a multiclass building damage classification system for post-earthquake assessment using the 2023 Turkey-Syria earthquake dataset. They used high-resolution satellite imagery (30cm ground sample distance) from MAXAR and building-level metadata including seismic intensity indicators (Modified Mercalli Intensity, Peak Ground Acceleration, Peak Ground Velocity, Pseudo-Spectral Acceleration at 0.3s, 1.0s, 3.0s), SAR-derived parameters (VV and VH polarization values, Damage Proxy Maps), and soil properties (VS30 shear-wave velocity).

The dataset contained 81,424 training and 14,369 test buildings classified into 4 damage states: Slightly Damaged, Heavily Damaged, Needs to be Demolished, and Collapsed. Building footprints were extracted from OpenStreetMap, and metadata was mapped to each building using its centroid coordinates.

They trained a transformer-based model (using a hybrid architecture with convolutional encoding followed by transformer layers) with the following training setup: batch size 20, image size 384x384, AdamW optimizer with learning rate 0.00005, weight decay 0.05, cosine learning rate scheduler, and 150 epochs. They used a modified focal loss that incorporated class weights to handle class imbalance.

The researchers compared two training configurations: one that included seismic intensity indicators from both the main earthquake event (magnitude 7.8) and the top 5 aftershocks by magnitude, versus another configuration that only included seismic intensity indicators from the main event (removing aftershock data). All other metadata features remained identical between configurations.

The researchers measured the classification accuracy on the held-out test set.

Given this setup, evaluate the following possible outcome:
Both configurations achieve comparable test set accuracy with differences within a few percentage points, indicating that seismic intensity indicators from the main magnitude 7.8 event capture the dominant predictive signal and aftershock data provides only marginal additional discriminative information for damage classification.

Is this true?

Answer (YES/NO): YES